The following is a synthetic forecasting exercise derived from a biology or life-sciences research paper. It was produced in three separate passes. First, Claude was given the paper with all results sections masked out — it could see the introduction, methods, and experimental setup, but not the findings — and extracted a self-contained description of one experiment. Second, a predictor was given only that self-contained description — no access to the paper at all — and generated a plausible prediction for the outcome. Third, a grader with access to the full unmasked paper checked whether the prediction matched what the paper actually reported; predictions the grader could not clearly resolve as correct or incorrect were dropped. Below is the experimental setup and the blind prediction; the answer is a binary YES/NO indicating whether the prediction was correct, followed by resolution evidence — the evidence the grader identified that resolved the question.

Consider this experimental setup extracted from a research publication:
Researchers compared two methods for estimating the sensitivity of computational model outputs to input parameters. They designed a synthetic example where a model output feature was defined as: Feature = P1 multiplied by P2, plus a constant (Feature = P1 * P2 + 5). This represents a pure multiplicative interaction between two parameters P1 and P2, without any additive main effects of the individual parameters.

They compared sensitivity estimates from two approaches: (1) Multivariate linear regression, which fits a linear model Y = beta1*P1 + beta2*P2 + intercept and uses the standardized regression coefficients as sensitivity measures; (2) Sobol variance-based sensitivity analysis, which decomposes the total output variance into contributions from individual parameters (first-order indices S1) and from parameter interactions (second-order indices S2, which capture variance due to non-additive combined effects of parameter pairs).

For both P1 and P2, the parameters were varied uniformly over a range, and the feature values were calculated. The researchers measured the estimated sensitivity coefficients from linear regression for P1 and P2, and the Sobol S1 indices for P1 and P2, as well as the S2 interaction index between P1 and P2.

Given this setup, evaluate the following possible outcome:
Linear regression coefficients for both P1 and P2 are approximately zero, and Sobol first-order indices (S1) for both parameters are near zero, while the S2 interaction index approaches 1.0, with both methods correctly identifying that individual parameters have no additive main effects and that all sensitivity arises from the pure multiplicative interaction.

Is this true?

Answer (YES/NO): NO